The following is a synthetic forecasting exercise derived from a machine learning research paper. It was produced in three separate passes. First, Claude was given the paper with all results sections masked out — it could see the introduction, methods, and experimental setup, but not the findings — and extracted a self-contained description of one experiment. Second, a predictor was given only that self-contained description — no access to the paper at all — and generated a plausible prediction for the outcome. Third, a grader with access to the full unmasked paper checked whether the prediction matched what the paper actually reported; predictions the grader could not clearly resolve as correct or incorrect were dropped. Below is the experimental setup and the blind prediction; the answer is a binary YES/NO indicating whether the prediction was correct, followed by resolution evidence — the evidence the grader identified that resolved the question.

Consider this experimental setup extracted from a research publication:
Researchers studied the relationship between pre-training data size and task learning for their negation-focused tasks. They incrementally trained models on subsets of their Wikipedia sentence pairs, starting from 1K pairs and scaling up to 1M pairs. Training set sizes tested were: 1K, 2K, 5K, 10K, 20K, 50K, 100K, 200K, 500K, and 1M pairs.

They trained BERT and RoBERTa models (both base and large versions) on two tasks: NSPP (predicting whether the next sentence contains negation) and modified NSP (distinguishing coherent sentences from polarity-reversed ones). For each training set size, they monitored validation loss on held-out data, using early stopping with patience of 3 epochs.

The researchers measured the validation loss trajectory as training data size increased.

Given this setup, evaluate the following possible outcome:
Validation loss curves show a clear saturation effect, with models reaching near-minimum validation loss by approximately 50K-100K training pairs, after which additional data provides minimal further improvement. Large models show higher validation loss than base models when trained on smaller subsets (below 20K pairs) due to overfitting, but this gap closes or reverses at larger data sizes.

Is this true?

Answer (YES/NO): NO